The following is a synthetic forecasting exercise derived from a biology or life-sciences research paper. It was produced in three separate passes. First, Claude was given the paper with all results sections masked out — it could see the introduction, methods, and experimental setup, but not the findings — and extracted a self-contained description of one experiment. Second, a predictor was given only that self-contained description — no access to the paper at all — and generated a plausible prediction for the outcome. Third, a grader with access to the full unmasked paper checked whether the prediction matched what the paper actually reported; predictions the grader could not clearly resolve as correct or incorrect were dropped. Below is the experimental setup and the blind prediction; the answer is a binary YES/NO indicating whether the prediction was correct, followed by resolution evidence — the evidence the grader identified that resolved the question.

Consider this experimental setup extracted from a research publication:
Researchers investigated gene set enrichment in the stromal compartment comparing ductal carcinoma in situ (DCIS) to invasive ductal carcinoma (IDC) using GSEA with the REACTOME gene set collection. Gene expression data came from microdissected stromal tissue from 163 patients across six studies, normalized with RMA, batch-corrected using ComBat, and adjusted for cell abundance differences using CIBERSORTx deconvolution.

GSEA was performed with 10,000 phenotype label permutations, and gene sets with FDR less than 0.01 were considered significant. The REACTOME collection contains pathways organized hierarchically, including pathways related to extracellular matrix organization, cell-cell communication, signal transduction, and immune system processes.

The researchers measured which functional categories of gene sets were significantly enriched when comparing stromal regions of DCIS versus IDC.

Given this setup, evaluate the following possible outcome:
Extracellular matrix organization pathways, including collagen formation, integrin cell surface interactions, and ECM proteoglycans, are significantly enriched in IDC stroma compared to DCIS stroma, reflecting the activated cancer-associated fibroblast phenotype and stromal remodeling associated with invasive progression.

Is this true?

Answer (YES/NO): NO